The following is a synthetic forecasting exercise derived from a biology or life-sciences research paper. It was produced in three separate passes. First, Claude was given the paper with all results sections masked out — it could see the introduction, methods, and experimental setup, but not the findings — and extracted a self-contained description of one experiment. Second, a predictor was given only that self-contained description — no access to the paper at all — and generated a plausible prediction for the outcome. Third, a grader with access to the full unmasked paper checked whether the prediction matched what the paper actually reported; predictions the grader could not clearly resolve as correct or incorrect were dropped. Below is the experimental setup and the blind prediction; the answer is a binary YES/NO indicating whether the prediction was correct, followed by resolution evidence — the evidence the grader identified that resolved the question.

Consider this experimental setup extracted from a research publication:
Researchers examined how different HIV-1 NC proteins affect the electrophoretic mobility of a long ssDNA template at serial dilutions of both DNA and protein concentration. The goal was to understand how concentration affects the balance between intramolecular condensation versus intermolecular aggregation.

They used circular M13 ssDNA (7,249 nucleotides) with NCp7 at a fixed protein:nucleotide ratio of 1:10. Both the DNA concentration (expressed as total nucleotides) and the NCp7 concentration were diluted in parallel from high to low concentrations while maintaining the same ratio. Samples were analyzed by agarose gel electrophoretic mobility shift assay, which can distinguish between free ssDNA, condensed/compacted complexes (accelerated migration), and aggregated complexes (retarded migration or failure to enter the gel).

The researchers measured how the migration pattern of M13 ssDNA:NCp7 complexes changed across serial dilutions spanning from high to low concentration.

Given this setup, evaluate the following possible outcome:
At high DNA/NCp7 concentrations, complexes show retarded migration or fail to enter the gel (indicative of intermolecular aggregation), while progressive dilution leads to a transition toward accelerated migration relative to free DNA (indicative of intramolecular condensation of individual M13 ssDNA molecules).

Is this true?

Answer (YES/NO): YES